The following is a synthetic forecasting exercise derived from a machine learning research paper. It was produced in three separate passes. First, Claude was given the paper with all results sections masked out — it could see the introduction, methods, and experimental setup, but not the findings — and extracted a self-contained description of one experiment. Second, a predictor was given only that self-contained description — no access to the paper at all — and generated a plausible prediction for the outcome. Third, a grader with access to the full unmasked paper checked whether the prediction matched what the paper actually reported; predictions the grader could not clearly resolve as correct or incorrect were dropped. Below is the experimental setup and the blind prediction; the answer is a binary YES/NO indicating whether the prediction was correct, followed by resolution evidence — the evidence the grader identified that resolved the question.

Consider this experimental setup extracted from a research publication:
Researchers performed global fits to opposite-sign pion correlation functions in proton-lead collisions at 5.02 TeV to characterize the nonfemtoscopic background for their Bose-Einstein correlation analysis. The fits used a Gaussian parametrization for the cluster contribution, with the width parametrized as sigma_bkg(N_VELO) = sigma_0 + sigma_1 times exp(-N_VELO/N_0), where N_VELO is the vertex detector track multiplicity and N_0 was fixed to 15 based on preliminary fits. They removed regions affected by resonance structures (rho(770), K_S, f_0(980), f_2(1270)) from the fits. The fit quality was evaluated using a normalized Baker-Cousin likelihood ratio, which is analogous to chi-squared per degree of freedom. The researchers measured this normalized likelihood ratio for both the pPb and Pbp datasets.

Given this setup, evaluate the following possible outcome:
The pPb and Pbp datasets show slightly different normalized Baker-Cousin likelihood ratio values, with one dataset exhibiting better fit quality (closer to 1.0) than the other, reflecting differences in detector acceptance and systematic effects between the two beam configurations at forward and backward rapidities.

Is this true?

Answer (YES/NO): NO